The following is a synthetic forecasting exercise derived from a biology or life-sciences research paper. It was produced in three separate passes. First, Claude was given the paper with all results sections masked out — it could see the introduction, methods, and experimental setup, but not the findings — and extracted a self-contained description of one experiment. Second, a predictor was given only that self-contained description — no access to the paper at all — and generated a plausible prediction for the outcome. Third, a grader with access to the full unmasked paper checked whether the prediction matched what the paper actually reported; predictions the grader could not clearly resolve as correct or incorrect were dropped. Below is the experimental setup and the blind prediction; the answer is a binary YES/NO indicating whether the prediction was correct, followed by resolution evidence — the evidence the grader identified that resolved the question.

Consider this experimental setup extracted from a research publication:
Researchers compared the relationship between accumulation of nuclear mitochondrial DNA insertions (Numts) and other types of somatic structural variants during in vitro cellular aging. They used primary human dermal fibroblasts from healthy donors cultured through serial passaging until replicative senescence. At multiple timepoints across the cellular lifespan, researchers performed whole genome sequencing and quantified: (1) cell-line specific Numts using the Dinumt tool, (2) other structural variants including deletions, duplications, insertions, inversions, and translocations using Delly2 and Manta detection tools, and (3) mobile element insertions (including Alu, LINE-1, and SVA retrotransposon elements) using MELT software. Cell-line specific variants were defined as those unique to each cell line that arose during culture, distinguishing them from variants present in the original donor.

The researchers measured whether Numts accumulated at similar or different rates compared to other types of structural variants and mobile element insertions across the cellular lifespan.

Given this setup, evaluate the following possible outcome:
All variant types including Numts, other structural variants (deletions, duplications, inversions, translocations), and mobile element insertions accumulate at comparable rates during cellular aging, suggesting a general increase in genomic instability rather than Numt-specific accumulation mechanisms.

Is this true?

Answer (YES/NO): NO